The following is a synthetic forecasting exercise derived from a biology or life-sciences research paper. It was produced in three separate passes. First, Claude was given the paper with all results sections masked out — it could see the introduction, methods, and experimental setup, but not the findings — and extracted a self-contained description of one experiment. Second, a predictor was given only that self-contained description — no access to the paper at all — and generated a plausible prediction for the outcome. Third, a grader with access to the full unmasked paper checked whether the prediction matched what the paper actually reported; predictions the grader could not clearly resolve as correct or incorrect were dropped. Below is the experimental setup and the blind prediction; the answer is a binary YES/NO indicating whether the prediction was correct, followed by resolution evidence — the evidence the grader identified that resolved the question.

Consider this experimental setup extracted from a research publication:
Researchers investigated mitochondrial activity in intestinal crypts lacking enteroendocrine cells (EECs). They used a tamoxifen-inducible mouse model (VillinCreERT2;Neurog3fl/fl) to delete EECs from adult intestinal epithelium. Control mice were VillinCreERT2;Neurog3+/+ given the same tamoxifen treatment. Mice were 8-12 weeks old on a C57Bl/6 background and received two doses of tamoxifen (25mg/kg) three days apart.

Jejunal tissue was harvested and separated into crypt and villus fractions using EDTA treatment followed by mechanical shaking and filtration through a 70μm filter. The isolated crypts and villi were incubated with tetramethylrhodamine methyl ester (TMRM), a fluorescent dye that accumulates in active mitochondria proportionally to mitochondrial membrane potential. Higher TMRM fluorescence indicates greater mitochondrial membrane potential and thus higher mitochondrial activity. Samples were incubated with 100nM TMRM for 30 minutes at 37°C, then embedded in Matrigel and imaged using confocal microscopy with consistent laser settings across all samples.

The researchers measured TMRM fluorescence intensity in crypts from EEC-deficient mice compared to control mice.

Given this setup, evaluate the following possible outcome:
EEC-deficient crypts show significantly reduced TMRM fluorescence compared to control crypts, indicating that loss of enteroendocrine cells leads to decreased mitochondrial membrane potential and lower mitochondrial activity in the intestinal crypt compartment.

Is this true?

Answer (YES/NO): NO